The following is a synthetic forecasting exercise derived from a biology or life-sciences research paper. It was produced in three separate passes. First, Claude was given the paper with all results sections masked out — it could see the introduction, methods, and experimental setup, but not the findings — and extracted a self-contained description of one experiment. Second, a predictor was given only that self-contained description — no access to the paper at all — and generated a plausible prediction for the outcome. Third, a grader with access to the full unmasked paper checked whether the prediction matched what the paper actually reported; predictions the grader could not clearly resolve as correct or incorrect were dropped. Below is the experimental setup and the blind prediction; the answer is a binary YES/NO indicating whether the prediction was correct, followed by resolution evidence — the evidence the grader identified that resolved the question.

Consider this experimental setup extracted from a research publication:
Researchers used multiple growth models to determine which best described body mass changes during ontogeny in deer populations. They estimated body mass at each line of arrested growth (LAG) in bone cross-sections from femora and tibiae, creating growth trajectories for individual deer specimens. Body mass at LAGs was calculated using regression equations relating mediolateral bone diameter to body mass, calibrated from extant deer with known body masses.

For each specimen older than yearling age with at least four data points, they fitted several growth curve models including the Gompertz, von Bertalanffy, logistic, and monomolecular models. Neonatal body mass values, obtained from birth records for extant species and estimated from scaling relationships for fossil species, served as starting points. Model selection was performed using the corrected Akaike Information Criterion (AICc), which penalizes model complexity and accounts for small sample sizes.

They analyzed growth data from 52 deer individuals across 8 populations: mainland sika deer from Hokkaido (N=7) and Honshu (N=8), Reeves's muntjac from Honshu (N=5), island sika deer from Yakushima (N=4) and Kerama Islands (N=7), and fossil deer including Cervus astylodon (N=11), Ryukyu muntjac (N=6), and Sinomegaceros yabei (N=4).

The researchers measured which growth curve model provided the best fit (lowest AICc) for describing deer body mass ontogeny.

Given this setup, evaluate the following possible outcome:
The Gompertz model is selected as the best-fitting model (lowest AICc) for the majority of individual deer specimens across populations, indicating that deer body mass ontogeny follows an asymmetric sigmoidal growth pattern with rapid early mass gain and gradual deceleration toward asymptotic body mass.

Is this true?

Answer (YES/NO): YES